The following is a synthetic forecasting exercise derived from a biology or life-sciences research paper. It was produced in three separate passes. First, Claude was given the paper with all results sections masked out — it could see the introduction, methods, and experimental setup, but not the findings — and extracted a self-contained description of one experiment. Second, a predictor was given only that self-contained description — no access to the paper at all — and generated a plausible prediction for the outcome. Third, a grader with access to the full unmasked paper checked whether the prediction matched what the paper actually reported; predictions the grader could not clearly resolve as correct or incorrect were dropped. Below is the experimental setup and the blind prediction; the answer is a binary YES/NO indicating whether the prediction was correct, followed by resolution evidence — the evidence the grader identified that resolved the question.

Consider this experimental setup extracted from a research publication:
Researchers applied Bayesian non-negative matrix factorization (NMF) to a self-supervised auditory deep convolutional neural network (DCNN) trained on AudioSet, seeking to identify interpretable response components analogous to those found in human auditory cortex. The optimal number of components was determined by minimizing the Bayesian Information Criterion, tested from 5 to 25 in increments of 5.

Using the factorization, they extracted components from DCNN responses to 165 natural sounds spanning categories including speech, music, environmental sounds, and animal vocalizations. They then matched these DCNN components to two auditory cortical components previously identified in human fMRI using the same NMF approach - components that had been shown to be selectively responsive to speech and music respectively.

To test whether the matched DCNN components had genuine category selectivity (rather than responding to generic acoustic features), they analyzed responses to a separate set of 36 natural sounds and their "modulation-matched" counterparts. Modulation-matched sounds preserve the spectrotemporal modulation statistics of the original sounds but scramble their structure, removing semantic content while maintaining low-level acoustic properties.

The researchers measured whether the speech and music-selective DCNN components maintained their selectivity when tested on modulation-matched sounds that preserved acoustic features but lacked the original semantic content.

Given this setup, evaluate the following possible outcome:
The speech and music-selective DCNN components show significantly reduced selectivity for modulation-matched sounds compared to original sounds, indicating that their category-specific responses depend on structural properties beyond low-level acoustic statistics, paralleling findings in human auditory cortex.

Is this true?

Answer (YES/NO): YES